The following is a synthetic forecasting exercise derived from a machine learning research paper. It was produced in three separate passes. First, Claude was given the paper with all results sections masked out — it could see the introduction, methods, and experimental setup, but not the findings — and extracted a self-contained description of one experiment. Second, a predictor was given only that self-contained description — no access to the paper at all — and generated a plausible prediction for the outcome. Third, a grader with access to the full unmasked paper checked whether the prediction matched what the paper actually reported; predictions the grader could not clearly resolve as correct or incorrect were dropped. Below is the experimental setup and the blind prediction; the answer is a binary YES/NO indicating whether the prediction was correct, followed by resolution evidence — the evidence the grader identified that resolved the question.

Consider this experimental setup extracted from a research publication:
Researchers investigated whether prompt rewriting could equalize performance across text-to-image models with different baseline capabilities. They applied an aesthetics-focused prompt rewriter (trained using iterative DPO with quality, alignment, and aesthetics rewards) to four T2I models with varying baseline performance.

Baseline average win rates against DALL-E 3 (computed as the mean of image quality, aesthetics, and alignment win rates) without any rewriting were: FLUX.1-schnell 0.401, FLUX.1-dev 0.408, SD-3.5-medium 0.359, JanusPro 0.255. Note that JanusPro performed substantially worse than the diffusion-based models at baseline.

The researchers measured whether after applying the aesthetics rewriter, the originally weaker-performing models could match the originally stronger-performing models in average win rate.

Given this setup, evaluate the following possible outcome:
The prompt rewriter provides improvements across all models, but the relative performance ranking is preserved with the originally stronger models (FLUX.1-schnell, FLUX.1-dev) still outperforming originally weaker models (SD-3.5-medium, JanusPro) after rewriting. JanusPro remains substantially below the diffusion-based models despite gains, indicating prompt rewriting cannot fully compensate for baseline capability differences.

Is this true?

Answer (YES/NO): YES